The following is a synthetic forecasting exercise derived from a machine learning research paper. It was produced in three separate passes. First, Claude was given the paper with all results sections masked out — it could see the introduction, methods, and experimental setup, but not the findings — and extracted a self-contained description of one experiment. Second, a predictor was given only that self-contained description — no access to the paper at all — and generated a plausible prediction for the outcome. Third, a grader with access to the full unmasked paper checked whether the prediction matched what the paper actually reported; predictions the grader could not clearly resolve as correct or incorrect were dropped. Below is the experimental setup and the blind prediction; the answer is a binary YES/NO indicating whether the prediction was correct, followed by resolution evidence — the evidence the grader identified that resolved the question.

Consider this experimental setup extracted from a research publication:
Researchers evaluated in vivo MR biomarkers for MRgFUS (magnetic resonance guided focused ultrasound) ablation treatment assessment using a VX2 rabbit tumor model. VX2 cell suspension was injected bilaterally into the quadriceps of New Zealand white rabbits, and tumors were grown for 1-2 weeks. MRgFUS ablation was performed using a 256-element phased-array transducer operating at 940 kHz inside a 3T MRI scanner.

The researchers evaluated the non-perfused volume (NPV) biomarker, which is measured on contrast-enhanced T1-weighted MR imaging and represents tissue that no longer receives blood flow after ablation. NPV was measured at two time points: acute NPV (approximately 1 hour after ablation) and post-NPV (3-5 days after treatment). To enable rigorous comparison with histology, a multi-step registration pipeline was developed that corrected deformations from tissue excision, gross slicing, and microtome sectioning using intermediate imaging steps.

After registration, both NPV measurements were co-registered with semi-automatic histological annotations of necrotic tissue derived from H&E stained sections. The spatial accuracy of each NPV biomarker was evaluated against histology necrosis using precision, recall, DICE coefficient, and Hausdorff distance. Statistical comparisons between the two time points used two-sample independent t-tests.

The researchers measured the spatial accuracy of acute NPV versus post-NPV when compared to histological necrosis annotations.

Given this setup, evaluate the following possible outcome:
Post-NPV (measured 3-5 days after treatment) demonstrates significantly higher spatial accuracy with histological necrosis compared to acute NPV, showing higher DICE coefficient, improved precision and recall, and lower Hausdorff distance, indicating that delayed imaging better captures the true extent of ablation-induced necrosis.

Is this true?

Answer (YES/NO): NO